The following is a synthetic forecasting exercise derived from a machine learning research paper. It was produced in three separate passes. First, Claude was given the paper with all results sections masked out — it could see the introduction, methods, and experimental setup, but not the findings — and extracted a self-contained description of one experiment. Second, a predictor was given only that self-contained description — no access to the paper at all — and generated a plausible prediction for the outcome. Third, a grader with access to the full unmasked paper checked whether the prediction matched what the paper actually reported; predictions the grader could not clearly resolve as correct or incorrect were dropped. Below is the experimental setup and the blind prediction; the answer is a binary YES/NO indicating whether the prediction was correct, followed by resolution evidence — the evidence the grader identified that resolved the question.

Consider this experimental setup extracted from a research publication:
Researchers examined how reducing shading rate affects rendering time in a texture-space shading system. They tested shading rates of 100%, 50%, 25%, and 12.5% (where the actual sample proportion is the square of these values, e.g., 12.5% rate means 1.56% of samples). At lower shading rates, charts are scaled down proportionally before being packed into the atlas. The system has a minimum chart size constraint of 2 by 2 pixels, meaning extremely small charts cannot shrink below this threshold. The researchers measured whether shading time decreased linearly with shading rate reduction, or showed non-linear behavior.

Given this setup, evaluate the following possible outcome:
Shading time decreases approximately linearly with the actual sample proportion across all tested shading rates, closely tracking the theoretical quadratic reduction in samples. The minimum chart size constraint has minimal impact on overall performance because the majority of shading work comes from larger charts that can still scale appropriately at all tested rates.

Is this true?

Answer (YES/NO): NO